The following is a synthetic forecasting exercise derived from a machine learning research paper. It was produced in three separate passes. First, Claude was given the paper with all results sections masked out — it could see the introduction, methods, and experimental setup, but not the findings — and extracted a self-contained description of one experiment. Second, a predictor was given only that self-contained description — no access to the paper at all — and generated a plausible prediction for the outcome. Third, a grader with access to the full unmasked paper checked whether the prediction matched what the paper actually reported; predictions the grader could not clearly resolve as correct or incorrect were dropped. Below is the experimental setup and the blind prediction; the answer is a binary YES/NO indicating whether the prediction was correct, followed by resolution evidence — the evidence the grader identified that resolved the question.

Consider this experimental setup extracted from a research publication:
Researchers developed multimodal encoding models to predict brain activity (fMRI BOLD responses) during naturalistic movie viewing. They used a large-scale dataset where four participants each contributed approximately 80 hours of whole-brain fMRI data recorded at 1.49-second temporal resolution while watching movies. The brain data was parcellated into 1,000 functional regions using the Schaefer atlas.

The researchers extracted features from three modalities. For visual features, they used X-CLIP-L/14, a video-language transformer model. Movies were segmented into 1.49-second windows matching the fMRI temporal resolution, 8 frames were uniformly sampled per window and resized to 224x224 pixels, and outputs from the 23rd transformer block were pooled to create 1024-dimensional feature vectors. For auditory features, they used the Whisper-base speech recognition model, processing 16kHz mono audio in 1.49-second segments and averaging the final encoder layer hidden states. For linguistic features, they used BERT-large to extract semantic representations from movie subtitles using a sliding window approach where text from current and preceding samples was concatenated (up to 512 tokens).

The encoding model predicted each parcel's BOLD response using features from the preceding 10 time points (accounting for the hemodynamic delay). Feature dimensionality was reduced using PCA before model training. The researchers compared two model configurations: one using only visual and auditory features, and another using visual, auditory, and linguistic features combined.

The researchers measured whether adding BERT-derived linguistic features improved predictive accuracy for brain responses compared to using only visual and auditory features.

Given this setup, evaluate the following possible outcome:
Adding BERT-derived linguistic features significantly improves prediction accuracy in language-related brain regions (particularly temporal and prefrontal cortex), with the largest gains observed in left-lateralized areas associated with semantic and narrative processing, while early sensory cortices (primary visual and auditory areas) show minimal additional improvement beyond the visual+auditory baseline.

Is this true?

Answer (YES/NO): NO